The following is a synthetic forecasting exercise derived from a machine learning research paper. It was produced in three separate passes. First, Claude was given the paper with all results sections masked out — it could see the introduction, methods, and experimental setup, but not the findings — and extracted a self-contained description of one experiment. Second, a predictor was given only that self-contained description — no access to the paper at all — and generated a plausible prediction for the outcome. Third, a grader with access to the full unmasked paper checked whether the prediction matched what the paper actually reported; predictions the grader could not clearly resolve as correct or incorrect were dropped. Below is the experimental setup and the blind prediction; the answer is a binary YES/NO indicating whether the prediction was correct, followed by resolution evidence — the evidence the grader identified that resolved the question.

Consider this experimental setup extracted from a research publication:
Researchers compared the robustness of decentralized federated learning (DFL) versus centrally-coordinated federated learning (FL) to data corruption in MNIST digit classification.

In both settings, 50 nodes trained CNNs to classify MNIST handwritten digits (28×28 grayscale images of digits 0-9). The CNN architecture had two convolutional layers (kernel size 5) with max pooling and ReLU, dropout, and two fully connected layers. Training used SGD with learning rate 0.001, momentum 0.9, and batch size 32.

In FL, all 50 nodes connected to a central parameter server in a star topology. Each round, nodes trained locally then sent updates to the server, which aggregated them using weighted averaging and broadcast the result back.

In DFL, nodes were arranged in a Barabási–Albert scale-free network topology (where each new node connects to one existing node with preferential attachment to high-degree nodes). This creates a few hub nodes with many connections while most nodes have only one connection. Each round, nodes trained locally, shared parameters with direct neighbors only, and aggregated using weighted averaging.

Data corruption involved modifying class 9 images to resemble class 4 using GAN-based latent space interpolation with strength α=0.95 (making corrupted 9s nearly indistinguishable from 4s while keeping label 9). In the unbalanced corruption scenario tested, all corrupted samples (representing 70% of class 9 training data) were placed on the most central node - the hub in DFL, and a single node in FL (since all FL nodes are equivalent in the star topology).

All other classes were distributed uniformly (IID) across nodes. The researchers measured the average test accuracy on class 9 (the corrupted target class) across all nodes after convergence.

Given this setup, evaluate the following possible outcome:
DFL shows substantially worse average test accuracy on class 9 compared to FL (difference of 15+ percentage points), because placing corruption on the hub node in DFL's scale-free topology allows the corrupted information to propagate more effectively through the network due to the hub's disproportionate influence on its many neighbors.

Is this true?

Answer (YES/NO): NO